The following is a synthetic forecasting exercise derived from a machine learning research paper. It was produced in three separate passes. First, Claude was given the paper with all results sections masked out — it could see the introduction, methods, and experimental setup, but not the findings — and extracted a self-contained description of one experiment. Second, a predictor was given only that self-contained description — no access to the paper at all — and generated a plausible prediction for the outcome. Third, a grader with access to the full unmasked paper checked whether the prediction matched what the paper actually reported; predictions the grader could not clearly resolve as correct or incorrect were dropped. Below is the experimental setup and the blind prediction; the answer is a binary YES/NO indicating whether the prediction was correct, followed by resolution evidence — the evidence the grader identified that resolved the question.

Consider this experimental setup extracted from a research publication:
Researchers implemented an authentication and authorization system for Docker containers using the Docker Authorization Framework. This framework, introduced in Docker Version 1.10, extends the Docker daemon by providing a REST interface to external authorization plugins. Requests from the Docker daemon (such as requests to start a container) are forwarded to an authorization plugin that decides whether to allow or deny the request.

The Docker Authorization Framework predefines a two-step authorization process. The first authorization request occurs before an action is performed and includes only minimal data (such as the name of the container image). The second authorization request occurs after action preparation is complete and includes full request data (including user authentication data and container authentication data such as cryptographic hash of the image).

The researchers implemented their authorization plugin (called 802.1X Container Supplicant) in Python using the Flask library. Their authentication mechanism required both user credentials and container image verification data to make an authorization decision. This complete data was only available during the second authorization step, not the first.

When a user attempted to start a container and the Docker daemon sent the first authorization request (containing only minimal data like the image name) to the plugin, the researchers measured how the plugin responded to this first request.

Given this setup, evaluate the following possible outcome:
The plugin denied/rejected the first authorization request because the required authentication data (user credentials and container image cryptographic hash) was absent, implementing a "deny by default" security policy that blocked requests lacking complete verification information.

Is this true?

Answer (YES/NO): NO